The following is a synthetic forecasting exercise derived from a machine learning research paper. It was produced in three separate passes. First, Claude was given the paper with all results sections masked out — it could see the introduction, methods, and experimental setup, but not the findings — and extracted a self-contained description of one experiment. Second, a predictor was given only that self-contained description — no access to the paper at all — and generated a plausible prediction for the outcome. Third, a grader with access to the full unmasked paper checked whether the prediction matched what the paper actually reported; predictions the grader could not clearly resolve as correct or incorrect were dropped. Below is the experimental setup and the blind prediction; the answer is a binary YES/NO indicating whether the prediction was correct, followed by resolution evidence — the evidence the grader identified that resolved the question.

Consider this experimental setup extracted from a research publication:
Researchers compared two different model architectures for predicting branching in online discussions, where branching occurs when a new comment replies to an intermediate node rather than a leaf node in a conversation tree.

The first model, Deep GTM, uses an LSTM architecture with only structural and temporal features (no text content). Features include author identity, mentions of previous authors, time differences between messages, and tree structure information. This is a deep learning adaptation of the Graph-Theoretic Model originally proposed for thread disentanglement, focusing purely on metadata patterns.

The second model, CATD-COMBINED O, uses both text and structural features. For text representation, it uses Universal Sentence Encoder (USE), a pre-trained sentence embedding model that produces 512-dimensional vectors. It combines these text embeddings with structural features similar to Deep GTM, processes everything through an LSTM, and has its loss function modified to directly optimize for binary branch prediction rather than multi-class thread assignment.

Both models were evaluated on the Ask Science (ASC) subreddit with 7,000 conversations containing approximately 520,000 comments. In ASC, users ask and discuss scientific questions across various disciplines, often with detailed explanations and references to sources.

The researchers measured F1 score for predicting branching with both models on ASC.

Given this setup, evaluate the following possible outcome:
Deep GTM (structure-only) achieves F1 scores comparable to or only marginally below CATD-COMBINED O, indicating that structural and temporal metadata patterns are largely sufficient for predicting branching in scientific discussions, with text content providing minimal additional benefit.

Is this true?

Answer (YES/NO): YES